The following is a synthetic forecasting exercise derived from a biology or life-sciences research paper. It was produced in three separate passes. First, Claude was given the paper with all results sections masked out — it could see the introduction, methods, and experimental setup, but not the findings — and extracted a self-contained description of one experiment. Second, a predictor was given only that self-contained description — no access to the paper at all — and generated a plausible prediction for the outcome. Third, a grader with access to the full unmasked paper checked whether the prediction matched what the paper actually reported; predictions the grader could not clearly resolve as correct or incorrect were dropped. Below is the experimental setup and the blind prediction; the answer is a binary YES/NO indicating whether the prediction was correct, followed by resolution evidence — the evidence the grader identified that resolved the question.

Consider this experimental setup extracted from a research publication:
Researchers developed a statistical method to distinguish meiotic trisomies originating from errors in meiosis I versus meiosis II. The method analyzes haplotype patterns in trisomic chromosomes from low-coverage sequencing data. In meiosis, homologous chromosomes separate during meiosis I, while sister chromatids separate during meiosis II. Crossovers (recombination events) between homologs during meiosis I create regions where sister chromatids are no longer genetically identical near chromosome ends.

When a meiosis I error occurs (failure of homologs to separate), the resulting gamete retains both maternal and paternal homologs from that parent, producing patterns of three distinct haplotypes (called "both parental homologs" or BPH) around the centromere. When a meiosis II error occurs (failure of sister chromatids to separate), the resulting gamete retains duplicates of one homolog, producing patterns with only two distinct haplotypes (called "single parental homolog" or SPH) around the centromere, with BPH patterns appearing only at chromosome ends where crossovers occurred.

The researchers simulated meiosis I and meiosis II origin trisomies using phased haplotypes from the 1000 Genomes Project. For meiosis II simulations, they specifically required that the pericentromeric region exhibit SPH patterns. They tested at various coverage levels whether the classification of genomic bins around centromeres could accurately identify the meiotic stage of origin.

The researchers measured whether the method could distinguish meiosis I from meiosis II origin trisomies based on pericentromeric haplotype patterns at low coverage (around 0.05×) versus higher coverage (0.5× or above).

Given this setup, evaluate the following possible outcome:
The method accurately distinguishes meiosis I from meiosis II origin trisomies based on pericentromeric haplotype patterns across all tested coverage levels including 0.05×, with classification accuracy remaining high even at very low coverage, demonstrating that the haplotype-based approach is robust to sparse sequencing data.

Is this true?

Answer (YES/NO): NO